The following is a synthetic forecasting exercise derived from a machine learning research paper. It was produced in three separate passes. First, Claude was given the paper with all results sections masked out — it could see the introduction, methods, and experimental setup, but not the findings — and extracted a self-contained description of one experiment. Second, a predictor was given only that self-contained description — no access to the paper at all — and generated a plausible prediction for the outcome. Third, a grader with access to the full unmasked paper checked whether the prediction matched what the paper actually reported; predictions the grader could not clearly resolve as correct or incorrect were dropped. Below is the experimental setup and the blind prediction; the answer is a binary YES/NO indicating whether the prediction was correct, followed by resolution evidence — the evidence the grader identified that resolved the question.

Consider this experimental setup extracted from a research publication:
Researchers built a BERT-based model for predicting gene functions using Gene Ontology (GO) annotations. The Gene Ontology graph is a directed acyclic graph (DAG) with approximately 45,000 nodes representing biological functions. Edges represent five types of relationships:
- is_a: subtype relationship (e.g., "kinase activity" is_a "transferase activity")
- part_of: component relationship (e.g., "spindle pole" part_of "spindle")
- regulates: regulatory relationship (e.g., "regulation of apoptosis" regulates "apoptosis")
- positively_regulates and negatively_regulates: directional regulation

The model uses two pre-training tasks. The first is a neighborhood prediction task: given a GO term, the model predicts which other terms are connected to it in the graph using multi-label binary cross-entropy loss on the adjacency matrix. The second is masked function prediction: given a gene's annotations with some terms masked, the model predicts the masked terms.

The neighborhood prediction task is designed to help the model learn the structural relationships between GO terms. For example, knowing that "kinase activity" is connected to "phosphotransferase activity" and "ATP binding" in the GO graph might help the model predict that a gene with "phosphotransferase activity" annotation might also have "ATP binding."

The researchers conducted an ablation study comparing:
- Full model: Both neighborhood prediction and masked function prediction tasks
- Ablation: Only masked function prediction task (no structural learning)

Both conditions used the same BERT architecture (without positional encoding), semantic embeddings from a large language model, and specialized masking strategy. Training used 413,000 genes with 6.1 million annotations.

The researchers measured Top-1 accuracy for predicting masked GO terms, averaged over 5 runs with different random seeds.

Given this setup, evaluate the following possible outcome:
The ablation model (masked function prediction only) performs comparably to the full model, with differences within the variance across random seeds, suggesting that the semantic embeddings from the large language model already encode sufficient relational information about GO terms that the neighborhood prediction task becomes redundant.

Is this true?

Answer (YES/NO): NO